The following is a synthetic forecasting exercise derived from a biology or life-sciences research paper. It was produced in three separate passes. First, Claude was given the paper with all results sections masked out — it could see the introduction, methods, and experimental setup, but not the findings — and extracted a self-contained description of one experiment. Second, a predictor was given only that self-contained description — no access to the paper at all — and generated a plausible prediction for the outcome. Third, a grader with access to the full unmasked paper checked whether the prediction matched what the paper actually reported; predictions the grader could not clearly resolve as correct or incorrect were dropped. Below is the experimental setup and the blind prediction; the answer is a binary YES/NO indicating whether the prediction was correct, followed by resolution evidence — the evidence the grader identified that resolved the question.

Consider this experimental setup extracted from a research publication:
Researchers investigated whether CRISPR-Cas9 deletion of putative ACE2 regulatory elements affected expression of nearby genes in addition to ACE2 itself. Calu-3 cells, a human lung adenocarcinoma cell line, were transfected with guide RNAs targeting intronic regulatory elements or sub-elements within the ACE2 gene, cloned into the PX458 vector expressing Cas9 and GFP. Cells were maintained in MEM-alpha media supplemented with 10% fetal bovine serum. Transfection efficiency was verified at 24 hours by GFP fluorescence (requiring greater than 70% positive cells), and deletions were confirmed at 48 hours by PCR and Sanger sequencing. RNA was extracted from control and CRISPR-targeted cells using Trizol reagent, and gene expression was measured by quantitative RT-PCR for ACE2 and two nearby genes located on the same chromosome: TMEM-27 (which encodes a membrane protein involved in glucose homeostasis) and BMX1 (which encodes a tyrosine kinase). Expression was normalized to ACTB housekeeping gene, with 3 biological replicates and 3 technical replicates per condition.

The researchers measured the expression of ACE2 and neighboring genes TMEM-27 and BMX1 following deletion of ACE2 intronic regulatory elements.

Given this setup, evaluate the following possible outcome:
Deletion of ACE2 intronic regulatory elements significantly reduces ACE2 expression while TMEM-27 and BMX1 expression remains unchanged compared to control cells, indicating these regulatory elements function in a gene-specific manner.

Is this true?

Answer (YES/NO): YES